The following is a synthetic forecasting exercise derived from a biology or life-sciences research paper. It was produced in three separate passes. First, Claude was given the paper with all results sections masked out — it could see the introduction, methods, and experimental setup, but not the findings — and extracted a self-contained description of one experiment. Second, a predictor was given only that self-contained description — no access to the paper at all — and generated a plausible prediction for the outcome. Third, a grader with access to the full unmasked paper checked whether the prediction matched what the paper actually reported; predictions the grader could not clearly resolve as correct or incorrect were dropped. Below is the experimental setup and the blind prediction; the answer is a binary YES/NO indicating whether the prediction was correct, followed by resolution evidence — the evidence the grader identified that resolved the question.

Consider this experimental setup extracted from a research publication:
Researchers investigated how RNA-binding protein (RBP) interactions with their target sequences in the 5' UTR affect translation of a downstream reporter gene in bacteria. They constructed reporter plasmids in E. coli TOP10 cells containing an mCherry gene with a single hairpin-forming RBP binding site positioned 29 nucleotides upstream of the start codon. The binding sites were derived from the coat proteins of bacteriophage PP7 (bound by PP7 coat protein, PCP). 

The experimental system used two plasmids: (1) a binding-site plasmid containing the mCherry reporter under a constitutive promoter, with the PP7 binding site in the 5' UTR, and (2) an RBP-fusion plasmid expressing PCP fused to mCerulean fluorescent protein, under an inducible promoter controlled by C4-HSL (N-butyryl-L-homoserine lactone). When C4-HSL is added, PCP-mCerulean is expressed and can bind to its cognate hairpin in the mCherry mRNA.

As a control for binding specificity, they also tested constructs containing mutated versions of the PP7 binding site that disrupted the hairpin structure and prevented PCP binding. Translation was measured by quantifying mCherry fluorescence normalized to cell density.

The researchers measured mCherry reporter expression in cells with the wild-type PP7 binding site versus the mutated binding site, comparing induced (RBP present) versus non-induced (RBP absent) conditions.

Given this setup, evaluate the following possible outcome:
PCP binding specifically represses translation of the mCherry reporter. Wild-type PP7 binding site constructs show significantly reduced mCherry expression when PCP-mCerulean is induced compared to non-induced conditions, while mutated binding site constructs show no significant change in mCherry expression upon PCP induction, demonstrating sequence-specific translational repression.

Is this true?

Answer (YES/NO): NO